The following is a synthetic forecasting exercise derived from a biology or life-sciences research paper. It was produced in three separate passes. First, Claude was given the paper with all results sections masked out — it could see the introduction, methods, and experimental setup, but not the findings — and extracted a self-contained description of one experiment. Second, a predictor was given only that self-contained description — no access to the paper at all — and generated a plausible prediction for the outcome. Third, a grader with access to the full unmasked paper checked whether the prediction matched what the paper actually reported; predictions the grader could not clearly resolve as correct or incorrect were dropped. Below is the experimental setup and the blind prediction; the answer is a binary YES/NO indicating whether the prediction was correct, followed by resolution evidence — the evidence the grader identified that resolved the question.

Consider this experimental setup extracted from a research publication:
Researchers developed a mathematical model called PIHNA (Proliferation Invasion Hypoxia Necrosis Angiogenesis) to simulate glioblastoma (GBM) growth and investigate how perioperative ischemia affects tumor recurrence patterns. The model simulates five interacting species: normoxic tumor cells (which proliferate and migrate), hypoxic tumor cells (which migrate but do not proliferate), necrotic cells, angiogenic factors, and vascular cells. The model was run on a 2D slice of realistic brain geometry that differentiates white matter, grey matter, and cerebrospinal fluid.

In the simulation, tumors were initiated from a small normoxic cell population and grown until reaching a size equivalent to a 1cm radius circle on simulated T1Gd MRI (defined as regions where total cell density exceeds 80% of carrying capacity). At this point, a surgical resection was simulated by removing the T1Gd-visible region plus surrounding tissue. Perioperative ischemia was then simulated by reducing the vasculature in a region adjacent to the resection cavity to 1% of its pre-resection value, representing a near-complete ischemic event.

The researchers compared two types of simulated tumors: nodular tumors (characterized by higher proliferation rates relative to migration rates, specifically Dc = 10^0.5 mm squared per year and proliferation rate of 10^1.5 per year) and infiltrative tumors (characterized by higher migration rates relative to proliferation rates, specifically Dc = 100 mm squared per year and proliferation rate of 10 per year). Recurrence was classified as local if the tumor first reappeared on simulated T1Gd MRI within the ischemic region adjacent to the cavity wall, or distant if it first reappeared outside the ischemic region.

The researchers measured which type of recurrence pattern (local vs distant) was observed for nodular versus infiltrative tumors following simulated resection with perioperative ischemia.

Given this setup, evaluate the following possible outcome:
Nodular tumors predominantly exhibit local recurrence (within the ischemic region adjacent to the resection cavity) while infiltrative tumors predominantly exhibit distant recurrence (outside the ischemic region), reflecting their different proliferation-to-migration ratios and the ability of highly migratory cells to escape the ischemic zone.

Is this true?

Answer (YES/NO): YES